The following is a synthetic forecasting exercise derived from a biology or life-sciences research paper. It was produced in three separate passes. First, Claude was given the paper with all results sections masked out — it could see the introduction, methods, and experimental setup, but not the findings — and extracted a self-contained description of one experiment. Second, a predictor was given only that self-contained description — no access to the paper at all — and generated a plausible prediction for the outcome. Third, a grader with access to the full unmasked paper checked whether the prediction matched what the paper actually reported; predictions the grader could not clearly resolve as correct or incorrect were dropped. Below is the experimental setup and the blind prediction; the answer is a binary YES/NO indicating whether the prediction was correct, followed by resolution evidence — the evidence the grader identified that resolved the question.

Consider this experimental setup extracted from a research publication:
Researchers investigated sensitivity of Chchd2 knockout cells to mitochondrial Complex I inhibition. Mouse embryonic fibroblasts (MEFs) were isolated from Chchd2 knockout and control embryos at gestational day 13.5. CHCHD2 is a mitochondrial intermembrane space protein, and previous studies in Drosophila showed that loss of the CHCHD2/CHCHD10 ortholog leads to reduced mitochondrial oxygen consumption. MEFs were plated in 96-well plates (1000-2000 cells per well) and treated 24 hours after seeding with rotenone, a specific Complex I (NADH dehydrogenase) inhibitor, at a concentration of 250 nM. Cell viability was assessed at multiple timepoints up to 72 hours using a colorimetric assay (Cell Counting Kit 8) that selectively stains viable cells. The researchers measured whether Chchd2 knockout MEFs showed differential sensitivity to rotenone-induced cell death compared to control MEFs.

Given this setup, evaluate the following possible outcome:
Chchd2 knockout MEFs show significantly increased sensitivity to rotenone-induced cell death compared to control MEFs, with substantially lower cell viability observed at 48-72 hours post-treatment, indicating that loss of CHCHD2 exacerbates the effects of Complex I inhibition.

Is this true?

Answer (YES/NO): YES